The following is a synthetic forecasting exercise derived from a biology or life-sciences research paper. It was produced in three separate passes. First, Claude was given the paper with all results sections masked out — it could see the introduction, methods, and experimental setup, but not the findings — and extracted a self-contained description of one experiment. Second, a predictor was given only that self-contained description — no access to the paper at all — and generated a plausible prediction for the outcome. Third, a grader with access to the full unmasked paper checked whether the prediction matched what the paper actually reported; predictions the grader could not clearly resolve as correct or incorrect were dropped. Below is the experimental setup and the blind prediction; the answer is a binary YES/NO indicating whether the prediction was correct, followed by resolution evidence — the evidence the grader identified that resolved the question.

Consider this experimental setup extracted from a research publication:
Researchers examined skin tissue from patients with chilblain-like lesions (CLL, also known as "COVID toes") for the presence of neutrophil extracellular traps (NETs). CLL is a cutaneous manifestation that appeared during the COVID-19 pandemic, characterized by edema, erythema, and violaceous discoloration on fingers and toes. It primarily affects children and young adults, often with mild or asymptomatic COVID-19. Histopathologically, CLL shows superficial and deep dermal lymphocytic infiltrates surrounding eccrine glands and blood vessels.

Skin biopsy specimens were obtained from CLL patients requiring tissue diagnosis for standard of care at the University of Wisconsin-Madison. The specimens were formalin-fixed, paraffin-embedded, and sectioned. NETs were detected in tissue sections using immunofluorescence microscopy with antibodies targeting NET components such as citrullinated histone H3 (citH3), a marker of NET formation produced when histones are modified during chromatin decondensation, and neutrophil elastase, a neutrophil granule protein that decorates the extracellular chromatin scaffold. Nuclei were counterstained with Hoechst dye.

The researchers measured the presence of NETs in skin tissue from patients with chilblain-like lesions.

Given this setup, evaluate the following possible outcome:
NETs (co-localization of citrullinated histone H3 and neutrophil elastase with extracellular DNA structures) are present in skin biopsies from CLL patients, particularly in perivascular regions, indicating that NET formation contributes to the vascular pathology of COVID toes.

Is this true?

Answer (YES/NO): YES